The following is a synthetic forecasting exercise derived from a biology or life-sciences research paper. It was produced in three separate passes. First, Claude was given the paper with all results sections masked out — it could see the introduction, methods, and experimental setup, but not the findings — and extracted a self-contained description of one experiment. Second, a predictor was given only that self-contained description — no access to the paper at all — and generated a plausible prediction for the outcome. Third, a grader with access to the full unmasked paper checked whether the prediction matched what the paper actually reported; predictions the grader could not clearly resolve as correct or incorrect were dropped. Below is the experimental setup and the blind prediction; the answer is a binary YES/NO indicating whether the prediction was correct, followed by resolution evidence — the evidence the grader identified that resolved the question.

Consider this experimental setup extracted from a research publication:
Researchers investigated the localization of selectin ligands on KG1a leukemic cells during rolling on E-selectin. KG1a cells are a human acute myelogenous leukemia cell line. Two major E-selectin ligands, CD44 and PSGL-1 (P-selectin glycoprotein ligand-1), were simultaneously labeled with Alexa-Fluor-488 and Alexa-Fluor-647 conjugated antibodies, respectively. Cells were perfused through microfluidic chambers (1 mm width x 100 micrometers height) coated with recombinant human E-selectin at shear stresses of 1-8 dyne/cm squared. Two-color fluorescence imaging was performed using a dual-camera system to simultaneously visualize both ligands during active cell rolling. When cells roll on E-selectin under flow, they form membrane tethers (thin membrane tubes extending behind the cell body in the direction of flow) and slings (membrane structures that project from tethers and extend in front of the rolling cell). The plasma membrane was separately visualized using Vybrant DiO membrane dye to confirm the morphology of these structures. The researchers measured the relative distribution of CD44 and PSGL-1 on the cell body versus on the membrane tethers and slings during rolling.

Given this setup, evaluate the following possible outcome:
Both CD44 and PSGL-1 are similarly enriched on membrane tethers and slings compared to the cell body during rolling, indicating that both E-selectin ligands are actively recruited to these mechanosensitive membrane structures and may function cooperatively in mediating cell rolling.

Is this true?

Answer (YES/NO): NO